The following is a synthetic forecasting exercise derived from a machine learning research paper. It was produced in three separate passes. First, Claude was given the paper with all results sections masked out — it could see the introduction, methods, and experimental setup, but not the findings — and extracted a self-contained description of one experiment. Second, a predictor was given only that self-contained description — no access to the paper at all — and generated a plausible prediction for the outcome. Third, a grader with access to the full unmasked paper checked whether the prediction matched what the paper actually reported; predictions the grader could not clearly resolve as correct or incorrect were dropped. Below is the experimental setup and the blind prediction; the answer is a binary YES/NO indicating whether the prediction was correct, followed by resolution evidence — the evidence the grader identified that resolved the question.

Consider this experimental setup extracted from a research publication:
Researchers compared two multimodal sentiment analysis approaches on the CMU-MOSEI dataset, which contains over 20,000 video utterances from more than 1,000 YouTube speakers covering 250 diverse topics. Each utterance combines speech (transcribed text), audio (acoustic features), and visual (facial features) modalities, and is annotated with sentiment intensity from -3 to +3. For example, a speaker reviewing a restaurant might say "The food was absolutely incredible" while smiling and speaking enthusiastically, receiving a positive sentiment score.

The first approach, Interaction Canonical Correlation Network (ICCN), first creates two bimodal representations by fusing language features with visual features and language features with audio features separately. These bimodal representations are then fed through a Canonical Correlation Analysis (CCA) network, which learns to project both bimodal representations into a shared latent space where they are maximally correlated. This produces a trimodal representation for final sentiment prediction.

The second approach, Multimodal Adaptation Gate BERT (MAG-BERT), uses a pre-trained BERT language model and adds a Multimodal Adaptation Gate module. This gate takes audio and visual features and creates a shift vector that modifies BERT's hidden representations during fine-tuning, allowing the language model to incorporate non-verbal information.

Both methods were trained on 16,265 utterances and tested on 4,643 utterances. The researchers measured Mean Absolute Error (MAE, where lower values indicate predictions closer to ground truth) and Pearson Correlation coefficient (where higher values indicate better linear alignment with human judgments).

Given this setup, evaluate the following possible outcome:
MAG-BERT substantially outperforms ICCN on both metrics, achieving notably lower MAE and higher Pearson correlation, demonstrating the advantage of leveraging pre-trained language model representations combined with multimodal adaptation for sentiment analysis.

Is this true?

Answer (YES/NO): NO